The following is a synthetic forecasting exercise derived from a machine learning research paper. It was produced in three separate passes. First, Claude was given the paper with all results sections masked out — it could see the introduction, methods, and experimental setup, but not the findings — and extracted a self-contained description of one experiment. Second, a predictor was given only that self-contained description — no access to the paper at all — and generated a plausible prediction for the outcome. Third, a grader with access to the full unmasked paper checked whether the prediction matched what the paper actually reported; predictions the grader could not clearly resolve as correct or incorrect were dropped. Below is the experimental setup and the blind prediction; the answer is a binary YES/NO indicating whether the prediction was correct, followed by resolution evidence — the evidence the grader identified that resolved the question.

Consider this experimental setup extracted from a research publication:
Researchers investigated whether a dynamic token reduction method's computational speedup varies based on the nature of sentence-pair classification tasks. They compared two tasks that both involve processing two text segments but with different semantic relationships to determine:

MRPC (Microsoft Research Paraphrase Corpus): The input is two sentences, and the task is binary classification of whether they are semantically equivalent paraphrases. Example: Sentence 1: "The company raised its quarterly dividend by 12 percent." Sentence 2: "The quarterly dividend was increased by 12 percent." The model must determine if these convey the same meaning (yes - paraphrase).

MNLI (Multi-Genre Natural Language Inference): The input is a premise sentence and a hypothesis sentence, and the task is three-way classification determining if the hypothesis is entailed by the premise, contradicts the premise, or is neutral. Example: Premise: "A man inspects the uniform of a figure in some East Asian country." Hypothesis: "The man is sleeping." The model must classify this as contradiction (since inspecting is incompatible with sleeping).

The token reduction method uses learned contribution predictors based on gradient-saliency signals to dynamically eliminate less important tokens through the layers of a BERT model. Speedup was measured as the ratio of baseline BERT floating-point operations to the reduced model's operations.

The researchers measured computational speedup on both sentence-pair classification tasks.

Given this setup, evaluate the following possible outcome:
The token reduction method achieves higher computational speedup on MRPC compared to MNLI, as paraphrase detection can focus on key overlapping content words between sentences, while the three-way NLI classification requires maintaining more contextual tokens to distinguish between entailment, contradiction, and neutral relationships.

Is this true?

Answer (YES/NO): NO